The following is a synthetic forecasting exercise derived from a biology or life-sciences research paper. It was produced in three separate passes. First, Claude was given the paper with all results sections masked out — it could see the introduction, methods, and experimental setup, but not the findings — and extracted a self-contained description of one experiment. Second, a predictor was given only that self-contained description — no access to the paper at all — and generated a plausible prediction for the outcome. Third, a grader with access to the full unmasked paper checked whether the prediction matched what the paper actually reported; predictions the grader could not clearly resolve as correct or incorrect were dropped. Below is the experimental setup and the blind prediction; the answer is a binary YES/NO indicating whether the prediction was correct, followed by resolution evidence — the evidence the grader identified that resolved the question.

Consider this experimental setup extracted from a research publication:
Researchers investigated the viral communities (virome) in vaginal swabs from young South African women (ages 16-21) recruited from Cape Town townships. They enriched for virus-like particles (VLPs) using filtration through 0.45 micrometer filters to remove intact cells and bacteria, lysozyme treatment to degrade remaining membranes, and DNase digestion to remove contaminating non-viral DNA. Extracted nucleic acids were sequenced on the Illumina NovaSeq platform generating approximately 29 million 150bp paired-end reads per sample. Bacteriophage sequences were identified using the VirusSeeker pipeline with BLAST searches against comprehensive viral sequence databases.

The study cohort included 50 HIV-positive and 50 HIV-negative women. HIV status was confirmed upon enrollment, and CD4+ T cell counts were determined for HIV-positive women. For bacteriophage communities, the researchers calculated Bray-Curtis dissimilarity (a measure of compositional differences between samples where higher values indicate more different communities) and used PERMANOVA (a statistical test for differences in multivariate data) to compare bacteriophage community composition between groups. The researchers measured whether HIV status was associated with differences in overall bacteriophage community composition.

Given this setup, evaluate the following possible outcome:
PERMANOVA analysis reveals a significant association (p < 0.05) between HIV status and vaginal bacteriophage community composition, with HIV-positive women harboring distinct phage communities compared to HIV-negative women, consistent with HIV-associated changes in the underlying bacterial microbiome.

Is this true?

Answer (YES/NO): NO